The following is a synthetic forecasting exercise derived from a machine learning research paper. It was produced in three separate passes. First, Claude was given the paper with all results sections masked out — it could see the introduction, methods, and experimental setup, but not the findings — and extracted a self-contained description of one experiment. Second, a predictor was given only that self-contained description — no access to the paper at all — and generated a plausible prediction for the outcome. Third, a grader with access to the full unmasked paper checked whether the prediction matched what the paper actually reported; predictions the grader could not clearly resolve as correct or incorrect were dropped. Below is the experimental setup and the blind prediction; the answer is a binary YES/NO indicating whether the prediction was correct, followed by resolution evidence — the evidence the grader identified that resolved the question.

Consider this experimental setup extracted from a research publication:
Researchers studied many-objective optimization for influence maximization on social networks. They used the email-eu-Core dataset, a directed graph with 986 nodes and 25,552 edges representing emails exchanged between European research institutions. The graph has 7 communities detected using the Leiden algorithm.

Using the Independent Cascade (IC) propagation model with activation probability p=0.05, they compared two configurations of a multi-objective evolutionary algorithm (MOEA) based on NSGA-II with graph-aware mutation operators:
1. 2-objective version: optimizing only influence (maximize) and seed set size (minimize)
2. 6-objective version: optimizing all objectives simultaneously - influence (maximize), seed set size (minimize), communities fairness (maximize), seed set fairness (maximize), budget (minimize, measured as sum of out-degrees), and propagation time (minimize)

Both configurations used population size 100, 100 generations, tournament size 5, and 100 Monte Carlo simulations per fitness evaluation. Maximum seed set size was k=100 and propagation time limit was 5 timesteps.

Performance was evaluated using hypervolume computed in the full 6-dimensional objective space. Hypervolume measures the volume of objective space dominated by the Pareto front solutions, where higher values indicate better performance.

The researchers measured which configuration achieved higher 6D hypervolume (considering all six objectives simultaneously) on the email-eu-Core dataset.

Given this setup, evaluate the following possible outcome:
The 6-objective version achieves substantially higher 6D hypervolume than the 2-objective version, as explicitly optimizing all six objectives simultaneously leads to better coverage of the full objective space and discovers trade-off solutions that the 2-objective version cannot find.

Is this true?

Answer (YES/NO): YES